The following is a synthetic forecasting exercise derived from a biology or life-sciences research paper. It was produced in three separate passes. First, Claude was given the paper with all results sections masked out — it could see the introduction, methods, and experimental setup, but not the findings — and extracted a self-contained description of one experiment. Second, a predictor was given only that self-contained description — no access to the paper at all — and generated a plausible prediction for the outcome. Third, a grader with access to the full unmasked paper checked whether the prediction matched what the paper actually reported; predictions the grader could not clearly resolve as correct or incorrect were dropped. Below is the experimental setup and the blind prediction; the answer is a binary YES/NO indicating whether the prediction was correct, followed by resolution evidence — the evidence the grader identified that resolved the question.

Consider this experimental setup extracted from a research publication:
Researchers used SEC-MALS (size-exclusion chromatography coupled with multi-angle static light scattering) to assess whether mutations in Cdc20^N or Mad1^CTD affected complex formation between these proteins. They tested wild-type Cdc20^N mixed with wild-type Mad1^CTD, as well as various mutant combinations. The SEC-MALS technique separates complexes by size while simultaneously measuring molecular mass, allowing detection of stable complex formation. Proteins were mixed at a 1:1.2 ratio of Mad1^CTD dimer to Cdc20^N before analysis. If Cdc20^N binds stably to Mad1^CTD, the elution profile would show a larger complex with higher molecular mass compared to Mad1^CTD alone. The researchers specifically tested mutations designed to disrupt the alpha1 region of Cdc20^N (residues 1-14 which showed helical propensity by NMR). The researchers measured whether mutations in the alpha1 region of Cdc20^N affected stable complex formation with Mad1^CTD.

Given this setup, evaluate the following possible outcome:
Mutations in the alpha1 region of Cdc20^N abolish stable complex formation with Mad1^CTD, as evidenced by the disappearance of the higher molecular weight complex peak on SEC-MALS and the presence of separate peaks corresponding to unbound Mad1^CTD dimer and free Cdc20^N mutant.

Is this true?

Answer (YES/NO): YES